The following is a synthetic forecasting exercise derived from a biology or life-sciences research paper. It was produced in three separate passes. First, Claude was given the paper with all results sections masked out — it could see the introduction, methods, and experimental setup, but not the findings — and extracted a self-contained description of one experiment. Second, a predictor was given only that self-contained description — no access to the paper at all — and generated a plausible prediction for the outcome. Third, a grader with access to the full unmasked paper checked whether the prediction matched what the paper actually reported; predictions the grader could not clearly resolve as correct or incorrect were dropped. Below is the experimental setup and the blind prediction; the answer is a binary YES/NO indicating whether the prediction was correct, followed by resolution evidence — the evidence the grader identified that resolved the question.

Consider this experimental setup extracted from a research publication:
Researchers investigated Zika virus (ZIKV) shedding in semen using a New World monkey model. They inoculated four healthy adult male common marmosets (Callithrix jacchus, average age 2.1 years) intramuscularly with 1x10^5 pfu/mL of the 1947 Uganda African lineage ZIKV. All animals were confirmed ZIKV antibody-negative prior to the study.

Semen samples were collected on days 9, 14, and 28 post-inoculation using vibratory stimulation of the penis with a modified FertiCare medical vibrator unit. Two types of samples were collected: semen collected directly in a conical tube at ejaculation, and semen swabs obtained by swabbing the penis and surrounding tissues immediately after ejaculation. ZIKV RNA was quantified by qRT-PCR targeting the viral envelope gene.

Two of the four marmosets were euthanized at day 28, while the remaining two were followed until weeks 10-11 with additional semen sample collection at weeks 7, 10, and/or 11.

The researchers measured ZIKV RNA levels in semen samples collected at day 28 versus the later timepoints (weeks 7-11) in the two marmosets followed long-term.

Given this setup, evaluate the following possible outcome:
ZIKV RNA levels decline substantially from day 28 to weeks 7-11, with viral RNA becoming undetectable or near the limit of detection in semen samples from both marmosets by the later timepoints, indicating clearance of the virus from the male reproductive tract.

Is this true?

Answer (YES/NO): YES